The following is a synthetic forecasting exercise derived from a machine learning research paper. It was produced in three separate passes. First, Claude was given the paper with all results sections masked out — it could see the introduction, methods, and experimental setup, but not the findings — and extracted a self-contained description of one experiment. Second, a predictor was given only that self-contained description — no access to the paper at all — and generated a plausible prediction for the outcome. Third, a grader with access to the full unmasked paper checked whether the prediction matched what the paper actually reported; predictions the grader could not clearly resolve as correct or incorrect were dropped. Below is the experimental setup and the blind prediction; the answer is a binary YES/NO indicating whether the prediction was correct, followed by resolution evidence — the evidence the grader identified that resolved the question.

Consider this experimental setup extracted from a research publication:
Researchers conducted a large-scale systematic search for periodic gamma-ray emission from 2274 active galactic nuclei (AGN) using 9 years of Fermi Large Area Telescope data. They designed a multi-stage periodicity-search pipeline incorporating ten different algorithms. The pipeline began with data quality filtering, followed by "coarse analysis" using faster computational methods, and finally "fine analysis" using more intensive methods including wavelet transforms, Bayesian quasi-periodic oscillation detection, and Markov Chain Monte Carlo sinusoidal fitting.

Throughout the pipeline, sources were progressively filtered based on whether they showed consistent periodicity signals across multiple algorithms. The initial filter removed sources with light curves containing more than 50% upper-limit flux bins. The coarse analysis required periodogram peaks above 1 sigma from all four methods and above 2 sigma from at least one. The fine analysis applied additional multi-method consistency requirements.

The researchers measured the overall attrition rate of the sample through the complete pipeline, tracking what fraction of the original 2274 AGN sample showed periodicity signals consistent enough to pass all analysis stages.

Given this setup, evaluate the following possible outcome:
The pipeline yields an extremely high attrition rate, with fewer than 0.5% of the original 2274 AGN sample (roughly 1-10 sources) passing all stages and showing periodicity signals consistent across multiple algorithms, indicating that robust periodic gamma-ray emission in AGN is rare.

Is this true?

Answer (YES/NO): NO